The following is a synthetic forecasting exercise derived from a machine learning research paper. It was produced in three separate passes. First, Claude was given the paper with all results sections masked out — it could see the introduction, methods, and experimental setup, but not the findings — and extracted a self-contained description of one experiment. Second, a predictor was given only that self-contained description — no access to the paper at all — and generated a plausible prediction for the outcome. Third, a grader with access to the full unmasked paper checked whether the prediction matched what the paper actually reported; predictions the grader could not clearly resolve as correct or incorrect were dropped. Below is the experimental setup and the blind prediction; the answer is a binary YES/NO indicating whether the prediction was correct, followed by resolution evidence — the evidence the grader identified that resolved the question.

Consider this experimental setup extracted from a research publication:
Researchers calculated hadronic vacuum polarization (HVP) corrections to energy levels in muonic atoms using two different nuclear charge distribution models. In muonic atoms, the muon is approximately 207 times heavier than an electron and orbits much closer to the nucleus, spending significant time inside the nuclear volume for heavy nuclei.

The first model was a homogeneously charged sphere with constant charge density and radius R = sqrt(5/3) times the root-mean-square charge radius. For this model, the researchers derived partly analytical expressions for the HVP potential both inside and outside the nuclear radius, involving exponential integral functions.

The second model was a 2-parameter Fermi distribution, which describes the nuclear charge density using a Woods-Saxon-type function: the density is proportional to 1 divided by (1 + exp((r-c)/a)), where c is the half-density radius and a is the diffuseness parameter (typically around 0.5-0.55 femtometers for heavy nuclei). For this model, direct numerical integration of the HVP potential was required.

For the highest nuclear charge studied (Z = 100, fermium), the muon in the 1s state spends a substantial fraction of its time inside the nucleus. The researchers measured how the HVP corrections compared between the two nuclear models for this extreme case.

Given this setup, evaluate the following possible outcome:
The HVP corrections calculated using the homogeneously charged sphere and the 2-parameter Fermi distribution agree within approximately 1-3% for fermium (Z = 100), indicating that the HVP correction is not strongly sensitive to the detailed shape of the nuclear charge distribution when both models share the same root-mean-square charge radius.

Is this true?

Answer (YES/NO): YES